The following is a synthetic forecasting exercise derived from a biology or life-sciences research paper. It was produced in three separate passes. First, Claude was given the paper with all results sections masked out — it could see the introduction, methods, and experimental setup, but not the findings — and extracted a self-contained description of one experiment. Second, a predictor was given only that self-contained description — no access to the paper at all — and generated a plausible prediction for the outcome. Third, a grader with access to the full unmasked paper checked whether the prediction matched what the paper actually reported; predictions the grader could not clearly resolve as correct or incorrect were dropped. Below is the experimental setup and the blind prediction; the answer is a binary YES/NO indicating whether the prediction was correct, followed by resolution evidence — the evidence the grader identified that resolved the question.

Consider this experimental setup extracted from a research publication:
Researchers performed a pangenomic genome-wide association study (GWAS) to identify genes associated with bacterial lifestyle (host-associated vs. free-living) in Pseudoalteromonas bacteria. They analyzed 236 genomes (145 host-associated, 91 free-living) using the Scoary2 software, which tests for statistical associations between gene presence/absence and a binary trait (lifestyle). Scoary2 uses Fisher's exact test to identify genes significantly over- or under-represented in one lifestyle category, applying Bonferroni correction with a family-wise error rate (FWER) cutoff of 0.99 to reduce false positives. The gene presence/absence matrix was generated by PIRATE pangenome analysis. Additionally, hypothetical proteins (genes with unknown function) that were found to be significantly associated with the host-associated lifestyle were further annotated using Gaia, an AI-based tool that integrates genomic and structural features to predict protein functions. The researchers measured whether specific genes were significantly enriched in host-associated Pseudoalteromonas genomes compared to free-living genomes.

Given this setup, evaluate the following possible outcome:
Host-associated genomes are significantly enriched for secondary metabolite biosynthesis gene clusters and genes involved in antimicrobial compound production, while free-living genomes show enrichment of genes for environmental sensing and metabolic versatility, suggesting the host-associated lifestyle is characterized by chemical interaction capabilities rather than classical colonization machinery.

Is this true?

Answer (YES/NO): NO